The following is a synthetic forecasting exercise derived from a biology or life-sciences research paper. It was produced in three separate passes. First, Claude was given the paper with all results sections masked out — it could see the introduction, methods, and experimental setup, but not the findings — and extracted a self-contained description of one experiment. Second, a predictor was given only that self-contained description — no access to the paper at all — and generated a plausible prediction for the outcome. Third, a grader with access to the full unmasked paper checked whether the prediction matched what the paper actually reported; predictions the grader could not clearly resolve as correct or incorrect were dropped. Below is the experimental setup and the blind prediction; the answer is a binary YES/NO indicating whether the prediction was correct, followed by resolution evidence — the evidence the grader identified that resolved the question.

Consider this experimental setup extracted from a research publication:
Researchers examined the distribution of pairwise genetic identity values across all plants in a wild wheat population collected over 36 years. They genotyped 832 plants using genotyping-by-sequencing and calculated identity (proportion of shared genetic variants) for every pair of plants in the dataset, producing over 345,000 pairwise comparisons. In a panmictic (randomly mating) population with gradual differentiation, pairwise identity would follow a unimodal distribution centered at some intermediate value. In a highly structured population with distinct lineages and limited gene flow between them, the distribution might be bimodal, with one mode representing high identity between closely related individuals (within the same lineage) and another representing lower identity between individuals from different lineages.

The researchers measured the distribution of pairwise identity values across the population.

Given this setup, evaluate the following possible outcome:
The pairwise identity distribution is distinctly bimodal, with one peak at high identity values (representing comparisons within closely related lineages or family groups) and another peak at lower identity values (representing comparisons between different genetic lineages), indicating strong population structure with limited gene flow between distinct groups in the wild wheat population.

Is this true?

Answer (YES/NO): NO